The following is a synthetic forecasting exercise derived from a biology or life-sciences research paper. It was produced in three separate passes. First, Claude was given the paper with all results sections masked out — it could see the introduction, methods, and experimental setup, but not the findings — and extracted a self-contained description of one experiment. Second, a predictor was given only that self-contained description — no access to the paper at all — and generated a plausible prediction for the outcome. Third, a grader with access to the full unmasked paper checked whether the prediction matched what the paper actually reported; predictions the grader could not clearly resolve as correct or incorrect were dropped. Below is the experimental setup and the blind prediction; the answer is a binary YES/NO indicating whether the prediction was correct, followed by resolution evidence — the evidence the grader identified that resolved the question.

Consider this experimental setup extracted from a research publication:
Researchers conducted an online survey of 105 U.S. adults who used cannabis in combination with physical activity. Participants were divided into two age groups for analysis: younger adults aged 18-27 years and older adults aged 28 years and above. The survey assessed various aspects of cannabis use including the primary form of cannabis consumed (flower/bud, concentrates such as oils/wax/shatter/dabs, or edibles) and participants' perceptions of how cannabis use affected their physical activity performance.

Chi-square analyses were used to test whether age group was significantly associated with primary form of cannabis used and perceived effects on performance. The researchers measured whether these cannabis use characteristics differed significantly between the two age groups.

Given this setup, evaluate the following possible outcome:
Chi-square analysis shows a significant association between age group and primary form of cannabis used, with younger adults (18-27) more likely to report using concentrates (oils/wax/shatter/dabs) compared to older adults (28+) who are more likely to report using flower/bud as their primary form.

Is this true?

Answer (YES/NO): YES